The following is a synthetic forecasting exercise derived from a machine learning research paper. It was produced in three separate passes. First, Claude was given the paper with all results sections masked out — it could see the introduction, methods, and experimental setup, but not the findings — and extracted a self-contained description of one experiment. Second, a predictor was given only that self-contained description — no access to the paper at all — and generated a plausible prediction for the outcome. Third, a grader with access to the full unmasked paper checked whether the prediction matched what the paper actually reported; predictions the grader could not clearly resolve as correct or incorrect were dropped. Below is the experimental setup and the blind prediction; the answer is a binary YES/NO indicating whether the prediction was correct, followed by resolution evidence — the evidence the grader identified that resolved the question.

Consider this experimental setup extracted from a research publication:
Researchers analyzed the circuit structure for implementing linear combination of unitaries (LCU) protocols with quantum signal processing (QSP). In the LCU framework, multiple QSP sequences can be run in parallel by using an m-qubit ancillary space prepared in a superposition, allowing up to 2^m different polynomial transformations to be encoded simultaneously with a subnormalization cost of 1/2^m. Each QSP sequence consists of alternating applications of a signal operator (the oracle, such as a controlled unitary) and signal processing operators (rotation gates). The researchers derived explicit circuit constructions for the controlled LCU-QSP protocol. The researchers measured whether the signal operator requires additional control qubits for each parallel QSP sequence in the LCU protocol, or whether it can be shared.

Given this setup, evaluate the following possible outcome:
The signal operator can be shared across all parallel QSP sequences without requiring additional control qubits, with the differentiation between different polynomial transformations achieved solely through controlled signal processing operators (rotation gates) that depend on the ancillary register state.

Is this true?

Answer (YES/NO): NO